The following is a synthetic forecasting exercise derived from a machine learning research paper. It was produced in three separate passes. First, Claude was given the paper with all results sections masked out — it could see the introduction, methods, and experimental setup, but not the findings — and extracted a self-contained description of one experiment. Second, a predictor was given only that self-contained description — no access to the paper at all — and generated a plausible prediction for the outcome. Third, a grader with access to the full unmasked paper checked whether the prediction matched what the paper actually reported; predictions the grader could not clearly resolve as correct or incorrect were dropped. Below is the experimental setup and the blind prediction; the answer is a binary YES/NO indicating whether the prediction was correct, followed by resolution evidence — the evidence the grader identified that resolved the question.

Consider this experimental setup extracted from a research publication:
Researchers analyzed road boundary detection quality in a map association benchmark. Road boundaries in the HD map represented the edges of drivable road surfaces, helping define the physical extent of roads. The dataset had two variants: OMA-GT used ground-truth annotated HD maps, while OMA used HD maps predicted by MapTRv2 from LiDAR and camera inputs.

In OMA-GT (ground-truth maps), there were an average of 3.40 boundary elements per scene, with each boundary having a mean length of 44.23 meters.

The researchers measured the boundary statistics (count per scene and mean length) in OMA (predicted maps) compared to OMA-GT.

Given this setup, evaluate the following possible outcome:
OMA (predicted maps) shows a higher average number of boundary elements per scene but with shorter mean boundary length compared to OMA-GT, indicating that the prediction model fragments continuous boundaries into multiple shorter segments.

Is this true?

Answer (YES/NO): YES